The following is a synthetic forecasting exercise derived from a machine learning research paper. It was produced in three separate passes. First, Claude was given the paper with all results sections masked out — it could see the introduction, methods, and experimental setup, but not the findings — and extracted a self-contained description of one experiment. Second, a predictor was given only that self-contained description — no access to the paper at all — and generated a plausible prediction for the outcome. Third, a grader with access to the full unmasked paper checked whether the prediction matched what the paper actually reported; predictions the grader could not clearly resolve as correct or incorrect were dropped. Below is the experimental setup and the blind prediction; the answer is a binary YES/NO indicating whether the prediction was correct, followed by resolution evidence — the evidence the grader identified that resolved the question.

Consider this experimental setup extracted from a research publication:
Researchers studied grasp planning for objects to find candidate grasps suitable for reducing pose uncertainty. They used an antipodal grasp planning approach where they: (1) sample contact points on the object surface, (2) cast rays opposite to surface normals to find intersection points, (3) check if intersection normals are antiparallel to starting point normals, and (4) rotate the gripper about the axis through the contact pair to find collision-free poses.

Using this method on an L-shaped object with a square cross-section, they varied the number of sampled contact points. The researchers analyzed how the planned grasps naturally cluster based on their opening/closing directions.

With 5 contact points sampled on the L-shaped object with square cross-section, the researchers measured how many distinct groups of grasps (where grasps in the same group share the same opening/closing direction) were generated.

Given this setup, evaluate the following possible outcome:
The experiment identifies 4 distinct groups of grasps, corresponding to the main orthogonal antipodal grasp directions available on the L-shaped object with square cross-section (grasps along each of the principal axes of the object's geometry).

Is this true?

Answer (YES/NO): NO